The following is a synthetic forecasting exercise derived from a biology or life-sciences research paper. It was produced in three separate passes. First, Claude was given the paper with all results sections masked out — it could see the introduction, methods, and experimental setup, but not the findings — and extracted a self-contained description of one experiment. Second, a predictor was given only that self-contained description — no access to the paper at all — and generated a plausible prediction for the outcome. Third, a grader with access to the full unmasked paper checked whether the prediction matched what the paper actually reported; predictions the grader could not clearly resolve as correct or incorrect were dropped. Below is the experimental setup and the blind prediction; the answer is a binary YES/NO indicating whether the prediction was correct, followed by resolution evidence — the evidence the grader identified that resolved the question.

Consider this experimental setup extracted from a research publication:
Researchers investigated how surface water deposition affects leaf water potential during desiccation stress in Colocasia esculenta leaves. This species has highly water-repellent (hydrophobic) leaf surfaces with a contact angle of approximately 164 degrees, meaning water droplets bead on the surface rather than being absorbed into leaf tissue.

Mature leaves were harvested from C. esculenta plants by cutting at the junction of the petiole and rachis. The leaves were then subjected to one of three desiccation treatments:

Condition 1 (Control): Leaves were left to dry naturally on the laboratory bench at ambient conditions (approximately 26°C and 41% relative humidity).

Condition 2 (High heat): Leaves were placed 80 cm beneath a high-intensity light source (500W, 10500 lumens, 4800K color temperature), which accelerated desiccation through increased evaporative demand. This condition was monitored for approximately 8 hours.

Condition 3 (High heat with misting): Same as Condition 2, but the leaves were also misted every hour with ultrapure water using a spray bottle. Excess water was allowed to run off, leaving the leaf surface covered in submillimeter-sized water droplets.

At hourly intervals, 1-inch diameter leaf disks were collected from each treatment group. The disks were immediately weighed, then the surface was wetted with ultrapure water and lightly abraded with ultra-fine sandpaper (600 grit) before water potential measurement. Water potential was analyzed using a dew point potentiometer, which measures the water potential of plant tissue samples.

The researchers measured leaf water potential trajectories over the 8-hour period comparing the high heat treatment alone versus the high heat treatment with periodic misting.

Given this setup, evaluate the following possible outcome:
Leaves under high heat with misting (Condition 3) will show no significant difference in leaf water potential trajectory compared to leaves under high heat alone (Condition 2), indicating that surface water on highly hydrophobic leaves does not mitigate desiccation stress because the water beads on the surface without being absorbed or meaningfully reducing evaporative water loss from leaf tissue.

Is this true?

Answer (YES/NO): NO